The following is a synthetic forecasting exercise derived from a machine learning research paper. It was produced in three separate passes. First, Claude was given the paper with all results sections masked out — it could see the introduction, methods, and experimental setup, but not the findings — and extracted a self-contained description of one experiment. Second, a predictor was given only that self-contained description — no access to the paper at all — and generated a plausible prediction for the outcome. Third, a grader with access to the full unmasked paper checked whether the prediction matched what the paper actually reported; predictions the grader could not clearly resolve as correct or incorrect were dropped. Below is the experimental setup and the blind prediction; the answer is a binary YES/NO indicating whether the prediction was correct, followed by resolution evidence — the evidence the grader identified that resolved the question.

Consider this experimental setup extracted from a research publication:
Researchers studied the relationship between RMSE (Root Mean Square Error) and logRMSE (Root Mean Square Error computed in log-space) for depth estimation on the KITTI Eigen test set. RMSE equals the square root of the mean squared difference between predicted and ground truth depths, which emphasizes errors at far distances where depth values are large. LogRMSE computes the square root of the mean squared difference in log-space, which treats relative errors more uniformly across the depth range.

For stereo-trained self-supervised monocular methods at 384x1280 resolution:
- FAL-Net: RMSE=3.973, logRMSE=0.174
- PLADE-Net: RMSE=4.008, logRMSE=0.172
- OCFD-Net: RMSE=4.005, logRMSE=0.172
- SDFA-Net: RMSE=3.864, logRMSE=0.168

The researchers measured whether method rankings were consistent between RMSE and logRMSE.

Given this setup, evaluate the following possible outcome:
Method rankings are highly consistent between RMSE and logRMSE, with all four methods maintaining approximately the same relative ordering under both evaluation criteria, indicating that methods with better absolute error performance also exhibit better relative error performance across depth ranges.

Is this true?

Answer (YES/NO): NO